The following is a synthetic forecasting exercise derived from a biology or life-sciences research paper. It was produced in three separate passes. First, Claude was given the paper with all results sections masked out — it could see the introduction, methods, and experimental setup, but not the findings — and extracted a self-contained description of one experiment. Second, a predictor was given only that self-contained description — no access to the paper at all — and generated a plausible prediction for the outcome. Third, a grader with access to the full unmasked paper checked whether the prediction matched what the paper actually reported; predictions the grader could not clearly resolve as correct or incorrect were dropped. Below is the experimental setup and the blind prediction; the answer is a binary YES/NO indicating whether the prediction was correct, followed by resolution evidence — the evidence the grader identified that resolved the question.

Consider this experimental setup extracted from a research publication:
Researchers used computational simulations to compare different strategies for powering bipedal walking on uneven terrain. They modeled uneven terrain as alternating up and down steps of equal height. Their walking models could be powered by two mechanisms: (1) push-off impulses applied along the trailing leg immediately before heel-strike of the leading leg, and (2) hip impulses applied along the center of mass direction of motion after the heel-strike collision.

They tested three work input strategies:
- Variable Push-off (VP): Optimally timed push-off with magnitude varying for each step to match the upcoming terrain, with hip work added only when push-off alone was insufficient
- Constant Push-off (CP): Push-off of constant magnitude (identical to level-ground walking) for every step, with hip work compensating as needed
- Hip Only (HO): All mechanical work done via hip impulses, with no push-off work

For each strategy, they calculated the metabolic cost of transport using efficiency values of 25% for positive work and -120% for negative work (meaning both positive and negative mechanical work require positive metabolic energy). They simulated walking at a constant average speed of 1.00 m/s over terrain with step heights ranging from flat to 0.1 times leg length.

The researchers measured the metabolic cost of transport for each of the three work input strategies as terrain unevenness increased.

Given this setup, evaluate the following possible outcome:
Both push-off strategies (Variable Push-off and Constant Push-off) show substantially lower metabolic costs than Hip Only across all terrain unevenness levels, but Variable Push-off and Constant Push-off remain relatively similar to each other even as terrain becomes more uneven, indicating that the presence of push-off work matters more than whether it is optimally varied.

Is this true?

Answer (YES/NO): NO